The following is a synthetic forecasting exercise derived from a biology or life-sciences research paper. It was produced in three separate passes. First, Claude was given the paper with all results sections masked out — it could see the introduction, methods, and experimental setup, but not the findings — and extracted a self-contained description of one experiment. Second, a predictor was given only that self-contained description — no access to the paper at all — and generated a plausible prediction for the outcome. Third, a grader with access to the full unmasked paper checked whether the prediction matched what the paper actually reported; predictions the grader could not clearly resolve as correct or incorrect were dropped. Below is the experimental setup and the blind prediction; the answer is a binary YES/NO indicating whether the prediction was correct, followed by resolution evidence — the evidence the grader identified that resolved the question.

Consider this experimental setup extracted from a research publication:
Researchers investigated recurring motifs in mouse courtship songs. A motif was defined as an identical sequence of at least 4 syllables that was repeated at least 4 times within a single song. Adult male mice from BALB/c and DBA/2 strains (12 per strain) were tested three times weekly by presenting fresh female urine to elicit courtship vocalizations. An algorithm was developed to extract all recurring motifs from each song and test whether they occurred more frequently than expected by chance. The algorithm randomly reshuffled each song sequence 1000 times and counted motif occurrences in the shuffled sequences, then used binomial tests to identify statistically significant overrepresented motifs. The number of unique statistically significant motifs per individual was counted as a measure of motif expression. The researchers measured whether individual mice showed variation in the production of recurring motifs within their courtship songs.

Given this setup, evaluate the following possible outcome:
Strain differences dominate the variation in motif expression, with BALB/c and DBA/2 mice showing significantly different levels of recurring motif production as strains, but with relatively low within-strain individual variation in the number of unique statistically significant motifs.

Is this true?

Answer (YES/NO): NO